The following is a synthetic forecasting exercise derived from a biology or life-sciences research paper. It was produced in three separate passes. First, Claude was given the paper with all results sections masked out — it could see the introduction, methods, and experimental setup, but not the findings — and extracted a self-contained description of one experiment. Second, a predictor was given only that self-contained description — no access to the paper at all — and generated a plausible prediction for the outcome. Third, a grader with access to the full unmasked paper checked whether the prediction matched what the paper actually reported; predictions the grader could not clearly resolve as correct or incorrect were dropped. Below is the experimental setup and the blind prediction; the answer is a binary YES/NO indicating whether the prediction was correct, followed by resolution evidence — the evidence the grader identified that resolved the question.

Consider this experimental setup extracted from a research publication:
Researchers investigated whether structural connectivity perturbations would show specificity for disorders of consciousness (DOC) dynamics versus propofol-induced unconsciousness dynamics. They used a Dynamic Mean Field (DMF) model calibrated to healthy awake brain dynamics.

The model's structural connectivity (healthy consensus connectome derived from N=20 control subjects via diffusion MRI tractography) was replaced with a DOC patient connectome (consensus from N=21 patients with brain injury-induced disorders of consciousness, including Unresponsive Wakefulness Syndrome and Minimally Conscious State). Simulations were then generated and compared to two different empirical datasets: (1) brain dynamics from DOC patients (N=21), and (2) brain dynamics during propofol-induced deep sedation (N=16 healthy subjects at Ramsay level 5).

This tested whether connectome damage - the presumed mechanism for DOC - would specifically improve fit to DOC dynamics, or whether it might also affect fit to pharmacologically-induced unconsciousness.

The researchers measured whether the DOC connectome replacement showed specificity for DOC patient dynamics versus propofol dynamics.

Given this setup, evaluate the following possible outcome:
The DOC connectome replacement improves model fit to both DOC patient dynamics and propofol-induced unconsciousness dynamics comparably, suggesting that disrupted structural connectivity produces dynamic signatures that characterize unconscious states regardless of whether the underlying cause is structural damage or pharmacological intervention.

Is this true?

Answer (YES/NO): YES